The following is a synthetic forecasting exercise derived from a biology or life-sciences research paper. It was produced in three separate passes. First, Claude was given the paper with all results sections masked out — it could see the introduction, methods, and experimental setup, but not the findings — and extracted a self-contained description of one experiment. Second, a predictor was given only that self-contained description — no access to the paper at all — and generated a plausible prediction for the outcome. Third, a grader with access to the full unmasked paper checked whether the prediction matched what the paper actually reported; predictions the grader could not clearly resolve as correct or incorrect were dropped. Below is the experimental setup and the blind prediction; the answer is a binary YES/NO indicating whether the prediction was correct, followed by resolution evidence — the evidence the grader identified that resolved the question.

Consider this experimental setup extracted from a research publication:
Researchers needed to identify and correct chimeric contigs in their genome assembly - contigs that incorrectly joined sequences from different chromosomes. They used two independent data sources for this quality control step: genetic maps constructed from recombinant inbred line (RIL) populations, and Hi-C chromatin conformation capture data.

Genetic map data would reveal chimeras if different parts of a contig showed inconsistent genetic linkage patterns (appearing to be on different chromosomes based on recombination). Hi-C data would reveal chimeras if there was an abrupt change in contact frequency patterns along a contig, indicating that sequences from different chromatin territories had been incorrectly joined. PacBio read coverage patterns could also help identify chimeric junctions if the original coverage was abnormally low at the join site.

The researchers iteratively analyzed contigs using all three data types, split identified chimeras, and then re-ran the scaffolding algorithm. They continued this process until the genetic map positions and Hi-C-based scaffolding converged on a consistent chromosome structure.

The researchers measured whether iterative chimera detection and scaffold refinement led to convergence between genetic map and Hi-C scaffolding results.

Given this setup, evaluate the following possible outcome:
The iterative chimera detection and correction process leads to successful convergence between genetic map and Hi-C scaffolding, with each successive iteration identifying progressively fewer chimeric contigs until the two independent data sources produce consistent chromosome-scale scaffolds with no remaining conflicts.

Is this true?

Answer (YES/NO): YES